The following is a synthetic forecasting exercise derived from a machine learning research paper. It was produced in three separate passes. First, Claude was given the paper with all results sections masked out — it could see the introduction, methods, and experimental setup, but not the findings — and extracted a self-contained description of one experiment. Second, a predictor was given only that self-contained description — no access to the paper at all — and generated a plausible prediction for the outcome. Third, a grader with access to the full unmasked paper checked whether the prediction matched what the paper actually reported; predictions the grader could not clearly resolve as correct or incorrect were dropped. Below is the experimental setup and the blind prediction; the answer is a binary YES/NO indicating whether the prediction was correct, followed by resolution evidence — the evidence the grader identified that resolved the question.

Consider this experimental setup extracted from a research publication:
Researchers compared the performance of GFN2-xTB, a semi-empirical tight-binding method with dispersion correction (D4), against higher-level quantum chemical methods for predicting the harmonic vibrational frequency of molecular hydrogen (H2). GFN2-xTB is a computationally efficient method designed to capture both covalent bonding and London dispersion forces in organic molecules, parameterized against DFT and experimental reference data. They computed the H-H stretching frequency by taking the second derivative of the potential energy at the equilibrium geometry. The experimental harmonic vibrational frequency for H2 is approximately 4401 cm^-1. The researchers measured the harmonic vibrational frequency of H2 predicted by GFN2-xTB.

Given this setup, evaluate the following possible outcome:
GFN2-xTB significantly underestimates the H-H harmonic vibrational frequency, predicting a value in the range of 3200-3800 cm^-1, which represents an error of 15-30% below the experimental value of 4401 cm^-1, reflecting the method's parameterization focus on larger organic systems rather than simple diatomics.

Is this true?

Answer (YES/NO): NO